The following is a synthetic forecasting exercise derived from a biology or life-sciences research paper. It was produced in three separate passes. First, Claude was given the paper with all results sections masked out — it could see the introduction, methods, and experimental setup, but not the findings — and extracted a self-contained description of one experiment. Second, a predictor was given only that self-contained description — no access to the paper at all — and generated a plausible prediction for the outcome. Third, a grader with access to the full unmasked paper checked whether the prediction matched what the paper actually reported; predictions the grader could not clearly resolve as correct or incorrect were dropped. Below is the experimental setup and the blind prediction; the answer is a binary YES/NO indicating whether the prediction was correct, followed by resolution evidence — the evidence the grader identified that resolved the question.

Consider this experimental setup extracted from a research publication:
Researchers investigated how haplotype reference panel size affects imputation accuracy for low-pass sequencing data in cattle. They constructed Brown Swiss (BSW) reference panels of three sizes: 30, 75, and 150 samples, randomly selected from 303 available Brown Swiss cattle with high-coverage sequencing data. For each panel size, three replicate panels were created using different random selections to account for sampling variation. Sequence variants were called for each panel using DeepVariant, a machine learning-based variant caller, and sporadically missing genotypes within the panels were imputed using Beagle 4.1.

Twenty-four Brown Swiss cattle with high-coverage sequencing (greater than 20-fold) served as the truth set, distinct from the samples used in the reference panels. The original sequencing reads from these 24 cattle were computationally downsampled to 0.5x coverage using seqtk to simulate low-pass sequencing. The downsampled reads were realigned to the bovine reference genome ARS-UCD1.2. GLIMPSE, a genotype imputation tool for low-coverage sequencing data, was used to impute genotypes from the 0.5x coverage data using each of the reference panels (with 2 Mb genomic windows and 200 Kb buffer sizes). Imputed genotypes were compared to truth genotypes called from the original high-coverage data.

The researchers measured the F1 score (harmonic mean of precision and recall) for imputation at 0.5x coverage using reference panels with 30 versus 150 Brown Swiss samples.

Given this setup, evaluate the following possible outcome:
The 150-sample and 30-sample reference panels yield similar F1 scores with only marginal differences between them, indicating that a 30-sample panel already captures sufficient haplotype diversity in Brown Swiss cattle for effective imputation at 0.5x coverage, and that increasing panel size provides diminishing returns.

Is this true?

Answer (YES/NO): NO